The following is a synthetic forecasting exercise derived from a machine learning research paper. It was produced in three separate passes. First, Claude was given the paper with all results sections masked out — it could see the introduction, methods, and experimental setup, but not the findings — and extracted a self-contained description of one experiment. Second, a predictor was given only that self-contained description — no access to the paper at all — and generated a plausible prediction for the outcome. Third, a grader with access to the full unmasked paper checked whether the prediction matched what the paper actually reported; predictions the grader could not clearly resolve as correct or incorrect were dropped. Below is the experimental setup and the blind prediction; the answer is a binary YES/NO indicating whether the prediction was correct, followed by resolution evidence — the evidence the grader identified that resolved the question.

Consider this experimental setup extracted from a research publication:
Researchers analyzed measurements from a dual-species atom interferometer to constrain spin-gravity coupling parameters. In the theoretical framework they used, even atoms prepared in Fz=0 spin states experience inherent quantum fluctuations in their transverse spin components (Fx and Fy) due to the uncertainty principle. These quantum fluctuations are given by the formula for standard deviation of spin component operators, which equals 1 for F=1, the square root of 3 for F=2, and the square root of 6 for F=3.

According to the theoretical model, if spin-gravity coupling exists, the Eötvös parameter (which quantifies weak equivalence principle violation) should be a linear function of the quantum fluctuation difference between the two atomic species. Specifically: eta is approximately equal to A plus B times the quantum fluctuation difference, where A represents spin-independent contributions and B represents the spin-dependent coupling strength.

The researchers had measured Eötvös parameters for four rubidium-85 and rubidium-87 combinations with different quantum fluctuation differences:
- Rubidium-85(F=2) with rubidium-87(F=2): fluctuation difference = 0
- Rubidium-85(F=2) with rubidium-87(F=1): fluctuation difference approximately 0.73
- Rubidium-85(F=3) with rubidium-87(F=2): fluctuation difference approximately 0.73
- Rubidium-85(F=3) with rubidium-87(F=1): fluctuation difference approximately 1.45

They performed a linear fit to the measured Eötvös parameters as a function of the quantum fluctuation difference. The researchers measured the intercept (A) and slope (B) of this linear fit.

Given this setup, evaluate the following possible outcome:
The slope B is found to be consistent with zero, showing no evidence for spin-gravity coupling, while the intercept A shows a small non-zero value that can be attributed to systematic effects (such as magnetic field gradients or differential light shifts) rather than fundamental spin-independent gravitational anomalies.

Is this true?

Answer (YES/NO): NO